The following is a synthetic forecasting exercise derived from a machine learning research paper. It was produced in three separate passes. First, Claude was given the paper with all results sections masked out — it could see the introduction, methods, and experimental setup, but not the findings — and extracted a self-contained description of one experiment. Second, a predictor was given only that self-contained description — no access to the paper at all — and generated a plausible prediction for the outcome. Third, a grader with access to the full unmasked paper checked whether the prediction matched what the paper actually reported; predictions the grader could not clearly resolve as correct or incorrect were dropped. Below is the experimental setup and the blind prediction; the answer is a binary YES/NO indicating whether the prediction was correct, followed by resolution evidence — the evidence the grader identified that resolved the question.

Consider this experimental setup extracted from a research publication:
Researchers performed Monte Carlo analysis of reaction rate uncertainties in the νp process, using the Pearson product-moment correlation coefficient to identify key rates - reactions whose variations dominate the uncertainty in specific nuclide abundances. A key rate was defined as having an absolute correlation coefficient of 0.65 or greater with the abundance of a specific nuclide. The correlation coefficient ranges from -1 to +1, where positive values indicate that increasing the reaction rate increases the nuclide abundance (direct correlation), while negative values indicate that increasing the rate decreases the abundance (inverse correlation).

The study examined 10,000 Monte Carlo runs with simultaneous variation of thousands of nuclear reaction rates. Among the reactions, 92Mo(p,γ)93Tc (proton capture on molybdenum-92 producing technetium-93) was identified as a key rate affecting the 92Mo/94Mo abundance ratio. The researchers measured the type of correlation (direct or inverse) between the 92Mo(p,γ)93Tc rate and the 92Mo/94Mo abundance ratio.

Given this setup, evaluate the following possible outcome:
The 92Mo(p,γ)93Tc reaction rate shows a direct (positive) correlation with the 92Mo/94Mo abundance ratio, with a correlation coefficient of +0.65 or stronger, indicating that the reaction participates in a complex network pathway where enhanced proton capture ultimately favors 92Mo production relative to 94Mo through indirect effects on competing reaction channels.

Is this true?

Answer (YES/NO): NO